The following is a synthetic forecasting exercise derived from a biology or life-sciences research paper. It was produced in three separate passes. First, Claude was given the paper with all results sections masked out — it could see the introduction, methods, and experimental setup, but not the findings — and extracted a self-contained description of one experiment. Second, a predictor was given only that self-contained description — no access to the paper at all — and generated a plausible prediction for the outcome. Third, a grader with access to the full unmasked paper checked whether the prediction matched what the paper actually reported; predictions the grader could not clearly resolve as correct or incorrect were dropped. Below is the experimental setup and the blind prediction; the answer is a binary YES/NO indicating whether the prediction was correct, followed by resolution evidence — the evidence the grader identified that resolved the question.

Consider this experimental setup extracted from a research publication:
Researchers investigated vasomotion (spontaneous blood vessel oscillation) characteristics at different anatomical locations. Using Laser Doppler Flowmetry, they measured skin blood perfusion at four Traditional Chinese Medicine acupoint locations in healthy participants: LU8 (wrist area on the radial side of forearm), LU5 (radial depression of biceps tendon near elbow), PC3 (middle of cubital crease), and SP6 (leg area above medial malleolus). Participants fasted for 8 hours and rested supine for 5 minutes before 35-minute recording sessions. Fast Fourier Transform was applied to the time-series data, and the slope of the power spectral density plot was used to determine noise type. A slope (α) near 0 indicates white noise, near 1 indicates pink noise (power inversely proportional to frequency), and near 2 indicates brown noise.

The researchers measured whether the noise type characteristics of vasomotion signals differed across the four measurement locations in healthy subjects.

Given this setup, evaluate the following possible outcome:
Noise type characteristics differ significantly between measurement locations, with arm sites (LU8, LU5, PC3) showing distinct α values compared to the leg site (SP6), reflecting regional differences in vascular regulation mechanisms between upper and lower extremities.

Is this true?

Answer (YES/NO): NO